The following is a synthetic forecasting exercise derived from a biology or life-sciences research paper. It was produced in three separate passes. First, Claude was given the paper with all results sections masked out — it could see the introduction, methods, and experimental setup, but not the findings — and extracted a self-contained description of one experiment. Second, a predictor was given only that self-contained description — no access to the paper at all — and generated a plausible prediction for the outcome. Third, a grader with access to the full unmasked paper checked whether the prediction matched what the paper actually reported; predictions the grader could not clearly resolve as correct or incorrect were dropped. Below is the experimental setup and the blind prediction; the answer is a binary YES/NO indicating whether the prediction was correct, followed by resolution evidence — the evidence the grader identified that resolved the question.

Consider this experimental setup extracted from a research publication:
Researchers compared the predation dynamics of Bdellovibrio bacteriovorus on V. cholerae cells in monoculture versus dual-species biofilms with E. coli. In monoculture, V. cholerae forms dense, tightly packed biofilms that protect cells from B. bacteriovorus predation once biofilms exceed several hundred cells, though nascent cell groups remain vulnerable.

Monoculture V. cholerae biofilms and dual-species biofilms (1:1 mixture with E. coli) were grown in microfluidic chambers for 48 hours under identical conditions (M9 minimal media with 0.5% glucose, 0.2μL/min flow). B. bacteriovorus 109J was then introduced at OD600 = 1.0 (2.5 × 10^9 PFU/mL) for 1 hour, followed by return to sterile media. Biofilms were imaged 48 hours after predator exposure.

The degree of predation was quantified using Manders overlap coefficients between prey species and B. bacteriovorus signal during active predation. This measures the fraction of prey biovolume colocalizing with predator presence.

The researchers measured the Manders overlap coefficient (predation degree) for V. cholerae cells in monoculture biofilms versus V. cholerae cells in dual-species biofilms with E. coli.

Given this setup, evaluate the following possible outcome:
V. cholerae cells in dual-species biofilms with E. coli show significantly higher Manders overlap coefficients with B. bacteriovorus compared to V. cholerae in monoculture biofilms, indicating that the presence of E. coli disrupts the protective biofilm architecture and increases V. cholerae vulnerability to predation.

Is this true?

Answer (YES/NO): YES